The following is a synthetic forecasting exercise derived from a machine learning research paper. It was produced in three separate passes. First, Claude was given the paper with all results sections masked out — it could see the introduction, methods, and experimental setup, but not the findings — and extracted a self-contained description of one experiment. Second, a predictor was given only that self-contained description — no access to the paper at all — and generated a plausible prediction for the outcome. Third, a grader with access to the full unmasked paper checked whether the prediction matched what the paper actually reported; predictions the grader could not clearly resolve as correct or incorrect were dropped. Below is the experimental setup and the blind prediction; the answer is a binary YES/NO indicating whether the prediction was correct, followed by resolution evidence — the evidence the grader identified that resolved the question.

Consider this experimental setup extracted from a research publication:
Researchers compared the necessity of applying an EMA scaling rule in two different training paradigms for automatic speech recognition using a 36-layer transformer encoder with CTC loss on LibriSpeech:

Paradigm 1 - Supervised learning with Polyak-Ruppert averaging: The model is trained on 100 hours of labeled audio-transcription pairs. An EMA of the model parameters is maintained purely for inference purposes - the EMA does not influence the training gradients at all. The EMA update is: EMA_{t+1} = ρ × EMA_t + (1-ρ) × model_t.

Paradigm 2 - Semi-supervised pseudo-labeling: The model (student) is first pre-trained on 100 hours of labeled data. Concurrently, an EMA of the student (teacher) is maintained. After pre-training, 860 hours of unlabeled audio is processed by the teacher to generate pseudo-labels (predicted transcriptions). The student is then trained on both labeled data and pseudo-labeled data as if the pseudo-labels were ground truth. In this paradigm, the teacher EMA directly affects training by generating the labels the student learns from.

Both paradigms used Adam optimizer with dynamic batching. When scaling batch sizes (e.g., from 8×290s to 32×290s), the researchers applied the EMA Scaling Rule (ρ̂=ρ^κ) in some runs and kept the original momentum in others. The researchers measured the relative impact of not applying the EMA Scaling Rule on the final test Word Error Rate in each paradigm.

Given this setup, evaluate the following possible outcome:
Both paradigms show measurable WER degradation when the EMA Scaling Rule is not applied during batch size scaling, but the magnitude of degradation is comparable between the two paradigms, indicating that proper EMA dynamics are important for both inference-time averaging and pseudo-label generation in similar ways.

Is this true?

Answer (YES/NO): NO